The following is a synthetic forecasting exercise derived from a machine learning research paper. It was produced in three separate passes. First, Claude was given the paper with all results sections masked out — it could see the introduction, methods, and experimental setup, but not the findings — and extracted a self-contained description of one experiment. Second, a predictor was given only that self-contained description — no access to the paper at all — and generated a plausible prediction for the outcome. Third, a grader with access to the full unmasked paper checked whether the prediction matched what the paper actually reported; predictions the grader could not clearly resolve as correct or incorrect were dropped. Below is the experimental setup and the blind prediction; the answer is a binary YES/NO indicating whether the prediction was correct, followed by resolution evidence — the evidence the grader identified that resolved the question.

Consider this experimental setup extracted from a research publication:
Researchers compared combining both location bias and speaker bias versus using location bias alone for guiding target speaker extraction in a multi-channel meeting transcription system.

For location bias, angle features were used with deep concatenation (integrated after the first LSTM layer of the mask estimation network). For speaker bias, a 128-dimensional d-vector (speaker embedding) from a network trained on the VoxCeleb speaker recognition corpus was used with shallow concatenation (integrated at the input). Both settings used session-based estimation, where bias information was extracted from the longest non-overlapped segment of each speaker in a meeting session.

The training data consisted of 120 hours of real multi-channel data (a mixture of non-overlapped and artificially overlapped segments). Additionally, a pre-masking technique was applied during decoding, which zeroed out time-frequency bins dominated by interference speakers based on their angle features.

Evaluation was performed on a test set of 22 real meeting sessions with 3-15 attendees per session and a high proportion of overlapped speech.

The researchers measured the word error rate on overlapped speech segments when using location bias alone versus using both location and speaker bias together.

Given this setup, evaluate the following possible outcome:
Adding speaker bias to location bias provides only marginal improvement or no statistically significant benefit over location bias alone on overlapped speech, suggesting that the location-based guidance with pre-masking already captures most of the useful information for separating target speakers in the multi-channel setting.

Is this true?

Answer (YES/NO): YES